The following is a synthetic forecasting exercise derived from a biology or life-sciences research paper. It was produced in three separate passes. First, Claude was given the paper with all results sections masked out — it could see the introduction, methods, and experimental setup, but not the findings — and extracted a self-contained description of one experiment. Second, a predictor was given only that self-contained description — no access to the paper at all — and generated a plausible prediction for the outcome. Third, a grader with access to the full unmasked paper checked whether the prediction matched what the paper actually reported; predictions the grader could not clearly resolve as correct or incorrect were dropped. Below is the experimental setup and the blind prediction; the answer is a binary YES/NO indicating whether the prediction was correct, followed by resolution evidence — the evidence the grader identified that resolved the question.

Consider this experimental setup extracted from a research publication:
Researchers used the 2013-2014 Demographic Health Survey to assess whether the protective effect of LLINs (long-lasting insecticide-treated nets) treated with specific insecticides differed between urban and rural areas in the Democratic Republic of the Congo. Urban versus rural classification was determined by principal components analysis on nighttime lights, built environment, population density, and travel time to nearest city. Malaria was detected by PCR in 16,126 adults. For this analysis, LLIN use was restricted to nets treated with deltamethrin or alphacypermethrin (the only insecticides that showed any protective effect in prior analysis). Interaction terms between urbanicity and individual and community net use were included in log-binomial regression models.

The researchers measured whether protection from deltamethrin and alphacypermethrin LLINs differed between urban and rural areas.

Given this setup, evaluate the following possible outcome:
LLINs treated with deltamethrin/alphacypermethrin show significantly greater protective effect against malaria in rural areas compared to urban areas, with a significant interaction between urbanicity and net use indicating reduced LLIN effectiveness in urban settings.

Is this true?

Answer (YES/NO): YES